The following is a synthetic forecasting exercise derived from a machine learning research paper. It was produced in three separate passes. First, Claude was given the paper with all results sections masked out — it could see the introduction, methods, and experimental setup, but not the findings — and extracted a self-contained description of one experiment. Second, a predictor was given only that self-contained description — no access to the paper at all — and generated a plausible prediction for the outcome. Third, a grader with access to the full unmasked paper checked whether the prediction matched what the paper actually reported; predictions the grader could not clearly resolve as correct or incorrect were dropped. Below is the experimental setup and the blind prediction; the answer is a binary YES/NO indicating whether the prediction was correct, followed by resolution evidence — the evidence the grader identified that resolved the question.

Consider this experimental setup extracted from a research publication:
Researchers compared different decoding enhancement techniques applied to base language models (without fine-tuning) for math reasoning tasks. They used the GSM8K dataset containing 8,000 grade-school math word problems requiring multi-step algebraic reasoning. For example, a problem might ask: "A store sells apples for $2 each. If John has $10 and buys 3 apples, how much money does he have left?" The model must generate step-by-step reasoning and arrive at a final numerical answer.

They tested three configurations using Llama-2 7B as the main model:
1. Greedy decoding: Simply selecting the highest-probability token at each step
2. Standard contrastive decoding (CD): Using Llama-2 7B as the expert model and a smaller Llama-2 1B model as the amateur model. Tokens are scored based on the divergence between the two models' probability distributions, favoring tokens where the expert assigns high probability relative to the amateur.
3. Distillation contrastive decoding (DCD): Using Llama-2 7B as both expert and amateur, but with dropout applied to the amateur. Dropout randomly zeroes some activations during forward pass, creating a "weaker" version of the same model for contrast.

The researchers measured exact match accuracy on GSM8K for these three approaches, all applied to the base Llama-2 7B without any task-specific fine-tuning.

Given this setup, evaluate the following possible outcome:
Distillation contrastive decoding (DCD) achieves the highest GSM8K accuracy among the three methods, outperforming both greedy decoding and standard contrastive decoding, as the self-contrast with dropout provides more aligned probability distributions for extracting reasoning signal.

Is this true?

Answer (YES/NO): YES